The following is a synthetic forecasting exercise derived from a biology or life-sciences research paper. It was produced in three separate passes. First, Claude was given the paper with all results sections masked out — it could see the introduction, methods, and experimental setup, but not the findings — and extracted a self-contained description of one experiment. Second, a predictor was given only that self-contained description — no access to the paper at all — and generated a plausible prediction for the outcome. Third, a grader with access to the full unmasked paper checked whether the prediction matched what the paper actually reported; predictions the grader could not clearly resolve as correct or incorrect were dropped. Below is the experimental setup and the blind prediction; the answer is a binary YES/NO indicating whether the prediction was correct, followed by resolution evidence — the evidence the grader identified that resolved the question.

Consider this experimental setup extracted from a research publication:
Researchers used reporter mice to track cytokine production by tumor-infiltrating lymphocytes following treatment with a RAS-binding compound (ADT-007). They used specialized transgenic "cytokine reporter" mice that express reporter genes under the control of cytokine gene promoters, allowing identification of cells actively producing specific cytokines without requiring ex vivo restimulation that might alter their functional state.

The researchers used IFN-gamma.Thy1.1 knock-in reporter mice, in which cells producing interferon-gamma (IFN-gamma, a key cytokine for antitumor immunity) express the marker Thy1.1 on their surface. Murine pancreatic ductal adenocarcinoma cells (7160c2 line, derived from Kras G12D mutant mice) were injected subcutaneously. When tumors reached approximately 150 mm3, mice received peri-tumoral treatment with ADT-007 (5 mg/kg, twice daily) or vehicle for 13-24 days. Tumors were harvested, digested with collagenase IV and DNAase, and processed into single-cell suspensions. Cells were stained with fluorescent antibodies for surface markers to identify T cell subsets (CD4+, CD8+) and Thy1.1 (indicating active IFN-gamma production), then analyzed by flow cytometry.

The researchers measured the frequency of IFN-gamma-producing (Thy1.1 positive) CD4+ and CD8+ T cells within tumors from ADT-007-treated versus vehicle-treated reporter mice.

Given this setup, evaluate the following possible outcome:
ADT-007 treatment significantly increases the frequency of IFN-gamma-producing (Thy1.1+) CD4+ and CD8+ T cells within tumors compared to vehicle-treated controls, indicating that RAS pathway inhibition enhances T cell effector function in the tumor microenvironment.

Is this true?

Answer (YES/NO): YES